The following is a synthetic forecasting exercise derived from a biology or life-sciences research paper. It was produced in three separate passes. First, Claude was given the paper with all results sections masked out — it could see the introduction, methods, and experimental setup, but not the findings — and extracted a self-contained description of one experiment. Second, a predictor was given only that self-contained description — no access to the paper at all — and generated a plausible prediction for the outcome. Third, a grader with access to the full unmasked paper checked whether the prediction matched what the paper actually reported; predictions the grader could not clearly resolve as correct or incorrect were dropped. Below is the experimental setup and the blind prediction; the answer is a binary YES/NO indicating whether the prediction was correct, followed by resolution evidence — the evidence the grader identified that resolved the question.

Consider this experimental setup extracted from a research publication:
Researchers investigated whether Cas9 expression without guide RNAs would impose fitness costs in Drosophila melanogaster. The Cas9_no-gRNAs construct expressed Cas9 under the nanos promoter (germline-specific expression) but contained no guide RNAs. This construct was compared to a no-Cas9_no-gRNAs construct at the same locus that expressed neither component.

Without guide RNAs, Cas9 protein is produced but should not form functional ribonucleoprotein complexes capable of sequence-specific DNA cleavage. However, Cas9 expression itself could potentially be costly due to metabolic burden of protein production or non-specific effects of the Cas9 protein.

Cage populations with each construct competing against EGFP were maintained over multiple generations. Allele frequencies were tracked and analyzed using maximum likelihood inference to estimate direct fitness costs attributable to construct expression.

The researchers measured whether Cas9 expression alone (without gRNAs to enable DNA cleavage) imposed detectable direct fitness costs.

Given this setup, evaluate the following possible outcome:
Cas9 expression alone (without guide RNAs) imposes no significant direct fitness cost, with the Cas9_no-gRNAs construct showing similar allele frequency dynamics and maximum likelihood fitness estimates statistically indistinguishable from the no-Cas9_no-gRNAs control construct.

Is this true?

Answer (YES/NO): YES